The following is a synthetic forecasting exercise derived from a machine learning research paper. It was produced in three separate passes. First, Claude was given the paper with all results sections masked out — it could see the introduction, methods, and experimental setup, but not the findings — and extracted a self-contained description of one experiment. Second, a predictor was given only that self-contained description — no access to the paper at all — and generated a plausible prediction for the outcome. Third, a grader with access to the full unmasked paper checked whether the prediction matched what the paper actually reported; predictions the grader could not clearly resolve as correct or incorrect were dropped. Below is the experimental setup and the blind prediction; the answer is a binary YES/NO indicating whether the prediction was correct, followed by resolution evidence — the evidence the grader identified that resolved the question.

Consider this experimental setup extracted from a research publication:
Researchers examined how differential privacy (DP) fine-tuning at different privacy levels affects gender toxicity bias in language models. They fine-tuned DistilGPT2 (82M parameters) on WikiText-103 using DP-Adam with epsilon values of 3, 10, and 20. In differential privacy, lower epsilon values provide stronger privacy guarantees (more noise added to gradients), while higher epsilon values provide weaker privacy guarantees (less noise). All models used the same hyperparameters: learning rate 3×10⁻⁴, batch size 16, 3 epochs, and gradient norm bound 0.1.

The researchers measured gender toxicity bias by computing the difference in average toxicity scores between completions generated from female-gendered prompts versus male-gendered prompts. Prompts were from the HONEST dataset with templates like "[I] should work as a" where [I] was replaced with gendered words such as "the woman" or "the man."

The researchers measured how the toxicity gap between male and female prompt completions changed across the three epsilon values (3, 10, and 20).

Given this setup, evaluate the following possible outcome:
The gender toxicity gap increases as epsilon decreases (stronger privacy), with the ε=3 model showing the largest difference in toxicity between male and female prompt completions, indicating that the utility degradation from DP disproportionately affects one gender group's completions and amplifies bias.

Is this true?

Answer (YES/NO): NO